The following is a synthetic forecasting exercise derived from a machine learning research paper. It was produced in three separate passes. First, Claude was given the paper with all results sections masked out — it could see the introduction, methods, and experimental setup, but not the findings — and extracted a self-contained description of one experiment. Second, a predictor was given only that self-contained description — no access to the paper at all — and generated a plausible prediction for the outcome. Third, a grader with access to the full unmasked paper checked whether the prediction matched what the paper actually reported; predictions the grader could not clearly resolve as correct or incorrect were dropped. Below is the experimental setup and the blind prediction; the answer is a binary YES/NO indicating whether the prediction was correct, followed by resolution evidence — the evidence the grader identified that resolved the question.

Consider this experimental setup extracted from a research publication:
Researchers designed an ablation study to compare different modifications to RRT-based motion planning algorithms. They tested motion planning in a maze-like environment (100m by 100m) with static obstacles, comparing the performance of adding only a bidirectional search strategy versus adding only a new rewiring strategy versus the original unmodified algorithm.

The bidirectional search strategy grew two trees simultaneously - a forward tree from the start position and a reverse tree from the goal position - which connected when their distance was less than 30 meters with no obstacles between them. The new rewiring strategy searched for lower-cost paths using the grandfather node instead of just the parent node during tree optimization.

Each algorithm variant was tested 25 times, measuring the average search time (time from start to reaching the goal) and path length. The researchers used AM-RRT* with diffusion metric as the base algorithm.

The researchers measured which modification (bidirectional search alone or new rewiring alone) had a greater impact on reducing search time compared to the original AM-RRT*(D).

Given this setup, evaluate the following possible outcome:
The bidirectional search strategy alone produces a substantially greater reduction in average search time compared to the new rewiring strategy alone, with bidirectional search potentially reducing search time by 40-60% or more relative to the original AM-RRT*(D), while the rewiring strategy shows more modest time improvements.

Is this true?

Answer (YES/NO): YES